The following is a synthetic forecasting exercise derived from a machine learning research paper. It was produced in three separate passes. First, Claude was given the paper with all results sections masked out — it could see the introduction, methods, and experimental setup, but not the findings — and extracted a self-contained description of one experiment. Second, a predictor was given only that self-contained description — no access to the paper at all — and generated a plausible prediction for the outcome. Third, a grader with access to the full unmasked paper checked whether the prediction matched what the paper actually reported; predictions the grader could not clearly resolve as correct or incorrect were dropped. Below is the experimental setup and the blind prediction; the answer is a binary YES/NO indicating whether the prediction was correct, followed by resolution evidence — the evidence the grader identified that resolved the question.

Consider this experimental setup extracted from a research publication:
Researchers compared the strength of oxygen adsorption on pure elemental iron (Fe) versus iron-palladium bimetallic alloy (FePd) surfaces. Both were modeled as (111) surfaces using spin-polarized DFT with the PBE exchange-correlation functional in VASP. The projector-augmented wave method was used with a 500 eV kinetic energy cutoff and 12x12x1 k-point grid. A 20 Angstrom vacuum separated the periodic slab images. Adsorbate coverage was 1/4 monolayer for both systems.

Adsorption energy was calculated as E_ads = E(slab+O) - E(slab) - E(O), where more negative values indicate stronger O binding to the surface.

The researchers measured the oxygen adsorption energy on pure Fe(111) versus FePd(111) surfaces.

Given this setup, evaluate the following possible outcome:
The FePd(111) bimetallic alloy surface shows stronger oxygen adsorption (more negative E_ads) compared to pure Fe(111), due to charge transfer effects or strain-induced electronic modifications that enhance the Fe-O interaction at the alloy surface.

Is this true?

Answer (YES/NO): NO